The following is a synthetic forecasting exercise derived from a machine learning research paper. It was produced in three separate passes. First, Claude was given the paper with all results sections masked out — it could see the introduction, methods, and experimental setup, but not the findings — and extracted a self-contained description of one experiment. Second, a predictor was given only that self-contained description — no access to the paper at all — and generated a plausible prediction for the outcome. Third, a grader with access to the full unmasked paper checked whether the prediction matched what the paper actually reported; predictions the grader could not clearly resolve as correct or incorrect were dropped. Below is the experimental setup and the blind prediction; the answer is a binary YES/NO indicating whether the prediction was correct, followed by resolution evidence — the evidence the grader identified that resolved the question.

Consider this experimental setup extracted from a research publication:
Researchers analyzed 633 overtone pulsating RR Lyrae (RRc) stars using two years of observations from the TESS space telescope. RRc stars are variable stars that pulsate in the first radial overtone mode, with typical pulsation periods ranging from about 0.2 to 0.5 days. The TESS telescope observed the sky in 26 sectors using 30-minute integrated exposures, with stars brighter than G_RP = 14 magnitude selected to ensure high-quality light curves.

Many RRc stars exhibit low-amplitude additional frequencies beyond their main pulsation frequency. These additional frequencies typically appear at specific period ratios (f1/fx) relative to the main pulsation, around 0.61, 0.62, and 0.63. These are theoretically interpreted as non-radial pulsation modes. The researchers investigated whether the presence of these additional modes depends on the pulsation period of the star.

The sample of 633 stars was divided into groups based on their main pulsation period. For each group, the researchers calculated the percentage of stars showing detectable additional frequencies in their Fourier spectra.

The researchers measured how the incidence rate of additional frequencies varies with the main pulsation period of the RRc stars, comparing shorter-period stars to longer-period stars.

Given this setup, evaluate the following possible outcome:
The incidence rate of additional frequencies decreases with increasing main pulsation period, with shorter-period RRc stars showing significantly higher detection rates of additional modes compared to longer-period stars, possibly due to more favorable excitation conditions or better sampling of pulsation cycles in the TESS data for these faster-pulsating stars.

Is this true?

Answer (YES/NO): NO